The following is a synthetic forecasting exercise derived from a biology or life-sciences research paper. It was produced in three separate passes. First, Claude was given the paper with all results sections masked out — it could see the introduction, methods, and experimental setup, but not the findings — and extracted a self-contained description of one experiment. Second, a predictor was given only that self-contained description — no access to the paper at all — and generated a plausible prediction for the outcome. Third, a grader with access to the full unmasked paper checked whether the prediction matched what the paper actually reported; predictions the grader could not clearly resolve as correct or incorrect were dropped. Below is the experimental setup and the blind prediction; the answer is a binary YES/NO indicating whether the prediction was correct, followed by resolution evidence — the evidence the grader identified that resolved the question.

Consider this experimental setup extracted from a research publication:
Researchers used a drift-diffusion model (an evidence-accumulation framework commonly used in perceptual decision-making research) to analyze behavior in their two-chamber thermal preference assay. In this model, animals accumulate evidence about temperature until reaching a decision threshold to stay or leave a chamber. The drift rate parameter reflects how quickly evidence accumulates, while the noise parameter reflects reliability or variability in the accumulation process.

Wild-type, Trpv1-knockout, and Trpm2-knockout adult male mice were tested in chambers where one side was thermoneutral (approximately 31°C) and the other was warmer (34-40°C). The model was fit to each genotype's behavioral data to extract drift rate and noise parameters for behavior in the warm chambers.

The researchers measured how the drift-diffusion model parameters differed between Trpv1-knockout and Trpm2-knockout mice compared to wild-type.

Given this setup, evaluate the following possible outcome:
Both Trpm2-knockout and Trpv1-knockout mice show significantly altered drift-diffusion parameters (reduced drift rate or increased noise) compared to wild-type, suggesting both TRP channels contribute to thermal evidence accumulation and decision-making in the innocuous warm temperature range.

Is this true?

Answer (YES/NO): NO